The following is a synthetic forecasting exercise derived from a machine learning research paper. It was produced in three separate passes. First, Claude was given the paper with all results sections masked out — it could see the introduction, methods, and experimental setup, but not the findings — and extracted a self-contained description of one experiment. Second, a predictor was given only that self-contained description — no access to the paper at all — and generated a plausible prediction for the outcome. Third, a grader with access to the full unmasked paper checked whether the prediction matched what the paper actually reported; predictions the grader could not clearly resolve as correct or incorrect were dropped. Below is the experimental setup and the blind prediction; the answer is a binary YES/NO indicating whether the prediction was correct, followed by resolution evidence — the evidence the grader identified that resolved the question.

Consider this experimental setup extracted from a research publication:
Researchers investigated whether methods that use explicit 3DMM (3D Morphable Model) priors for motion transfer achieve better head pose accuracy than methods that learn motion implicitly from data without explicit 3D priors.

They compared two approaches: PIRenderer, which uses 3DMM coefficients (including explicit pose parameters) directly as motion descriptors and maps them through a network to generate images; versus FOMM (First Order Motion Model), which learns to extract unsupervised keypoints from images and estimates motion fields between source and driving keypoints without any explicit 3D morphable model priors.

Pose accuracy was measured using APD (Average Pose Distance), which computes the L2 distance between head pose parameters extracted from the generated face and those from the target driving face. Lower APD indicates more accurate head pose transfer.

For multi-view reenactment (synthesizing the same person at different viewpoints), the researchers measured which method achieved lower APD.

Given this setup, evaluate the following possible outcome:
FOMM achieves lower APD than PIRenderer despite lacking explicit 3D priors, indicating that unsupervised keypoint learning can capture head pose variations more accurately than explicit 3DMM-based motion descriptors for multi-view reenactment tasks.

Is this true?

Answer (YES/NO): YES